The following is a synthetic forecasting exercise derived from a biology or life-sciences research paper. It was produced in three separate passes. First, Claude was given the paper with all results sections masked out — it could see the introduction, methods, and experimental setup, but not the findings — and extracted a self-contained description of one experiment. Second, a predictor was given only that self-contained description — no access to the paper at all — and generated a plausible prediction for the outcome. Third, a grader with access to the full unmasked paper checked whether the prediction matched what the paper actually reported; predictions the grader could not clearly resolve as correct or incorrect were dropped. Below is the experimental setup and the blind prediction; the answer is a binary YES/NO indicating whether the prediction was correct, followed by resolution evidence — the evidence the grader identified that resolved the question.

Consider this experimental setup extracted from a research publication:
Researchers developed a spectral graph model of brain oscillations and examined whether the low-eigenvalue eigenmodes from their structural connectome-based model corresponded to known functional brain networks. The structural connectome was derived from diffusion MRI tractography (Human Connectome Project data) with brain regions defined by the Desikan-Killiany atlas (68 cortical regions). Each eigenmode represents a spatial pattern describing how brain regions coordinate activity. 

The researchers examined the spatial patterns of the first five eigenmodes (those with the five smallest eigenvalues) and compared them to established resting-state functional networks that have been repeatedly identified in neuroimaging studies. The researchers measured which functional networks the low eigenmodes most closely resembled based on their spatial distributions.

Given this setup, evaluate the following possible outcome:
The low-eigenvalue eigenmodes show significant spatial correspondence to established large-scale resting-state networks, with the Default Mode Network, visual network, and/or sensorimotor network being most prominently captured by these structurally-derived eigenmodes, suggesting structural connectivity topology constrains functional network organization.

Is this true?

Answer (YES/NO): YES